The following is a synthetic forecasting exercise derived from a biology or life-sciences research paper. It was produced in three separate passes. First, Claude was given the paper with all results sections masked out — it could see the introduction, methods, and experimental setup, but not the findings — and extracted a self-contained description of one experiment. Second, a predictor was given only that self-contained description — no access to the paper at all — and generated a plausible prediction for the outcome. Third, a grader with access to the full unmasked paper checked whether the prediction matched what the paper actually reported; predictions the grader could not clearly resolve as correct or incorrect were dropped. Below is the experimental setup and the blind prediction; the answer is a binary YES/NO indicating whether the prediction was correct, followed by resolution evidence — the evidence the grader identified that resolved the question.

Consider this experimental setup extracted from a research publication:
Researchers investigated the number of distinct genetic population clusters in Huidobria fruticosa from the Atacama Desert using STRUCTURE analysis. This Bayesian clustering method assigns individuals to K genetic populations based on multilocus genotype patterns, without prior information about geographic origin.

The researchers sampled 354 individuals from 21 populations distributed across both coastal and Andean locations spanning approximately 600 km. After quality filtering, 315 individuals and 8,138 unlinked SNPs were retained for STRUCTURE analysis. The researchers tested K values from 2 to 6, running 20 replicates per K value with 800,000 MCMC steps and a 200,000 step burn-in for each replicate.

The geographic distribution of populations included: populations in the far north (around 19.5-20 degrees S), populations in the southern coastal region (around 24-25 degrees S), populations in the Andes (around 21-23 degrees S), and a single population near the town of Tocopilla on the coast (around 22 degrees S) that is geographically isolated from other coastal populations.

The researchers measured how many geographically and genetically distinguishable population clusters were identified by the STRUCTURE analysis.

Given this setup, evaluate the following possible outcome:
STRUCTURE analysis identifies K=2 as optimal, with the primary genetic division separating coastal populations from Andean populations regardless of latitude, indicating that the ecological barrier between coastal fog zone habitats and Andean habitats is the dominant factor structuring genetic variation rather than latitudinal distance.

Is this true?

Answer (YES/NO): NO